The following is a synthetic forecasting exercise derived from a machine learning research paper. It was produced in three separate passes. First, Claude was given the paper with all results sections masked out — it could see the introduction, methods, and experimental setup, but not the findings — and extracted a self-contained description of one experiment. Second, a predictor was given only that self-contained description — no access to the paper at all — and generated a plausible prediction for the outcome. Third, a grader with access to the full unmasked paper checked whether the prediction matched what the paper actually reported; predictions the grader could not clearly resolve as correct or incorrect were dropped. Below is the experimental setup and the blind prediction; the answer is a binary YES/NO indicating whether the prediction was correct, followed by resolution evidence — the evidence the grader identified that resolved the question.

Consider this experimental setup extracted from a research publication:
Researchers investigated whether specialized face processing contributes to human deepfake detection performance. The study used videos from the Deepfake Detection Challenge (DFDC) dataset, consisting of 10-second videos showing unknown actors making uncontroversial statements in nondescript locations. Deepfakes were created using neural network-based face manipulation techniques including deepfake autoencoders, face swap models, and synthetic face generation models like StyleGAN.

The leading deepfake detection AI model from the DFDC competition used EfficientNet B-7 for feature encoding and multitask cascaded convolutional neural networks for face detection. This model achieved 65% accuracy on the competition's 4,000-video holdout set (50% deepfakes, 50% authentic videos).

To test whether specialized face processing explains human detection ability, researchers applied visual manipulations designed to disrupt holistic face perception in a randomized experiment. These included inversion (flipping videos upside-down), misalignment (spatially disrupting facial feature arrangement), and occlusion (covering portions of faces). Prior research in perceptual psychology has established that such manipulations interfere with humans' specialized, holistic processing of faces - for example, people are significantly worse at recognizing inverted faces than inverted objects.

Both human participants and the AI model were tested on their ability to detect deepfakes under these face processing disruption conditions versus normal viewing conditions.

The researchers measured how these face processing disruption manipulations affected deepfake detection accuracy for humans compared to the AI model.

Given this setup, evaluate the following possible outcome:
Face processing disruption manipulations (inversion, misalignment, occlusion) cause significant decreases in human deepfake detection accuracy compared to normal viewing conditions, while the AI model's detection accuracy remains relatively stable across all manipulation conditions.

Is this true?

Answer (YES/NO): NO